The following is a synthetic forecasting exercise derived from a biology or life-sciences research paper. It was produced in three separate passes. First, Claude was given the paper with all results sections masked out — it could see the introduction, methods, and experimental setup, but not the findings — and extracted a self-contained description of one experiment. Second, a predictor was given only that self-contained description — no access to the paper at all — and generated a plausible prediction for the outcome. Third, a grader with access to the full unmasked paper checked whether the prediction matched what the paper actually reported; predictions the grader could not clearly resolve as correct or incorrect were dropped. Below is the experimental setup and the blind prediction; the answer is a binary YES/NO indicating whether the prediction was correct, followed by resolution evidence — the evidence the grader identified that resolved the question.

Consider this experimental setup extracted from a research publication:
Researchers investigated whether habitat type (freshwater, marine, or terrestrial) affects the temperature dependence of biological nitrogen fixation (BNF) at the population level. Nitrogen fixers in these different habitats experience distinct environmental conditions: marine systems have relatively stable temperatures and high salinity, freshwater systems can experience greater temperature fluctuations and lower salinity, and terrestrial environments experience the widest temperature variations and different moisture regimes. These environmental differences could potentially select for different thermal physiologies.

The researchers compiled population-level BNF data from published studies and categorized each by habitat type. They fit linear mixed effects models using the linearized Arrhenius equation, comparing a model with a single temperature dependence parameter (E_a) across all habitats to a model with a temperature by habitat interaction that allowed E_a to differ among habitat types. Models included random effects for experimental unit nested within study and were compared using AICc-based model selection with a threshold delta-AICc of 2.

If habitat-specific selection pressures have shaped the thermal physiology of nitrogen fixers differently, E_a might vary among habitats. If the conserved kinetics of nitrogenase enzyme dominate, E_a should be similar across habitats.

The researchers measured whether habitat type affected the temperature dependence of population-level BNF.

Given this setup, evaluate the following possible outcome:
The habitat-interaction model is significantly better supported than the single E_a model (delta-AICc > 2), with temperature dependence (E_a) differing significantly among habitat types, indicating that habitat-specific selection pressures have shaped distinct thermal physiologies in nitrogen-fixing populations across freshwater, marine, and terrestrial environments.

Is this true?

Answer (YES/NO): NO